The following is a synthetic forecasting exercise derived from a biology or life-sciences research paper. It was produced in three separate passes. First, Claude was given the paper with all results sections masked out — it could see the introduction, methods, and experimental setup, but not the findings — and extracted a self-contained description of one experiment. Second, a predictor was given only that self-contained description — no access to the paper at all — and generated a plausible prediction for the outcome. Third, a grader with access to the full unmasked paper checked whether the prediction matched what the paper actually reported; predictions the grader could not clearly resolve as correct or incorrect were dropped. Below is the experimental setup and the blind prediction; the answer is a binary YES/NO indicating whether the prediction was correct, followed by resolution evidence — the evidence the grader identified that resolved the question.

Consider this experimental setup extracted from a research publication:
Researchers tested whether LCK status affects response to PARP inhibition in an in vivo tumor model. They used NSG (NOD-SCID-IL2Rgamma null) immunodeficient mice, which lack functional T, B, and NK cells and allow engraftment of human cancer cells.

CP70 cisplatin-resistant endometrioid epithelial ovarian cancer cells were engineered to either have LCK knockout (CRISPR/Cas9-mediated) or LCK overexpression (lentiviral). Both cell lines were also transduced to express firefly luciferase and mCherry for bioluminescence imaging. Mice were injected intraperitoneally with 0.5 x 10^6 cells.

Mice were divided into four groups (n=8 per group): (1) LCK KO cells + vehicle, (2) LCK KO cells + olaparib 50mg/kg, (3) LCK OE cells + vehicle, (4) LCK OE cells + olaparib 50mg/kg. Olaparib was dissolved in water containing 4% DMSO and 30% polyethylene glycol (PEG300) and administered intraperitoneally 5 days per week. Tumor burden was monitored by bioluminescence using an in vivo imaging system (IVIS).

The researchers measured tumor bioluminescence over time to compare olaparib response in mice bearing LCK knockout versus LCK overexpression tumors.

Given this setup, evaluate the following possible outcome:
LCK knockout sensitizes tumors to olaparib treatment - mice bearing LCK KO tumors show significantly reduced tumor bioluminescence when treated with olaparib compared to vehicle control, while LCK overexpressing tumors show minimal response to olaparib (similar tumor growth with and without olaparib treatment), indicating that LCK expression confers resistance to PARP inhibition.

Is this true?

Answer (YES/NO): NO